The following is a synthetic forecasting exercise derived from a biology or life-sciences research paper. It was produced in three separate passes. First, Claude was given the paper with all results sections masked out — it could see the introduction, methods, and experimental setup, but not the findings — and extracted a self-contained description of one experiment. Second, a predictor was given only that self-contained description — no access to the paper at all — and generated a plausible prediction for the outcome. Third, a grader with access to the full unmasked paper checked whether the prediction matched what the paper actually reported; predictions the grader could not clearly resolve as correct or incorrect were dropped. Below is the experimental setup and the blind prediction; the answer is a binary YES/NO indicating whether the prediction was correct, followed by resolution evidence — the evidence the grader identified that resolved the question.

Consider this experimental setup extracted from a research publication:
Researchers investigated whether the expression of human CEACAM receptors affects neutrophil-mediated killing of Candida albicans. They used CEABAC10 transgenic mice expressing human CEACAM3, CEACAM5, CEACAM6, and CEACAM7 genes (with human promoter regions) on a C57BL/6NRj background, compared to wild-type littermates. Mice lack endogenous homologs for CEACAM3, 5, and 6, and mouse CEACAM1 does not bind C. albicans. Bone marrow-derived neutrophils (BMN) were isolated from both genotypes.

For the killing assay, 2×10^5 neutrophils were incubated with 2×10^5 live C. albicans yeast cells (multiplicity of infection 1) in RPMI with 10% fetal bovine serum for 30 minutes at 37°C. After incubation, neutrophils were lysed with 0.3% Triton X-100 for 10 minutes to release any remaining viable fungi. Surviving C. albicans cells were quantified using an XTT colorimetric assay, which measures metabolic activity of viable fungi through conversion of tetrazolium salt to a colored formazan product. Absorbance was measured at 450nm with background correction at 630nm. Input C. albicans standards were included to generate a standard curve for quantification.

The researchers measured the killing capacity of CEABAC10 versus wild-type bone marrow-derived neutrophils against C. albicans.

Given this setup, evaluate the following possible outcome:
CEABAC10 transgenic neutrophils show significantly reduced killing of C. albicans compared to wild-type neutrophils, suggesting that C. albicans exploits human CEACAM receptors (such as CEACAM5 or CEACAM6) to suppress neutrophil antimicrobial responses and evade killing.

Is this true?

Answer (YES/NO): NO